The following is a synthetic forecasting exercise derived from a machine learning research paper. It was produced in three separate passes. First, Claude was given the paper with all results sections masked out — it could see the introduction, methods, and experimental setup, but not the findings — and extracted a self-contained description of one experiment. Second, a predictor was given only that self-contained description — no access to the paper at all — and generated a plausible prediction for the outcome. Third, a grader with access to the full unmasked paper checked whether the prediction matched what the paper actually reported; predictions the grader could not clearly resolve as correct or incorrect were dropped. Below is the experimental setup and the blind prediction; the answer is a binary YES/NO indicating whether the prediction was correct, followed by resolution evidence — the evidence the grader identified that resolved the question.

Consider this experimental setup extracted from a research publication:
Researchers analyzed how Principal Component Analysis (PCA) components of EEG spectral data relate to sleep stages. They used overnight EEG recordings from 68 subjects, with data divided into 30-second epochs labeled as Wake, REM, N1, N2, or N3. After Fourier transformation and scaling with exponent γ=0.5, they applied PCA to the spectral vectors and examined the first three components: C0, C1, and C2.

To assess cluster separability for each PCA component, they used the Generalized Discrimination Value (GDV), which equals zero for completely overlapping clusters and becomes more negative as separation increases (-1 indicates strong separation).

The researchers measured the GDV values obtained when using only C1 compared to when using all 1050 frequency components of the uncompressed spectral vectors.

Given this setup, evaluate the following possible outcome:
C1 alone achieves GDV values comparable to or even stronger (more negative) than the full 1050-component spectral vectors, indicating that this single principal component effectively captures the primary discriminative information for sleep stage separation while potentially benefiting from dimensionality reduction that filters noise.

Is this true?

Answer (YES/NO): YES